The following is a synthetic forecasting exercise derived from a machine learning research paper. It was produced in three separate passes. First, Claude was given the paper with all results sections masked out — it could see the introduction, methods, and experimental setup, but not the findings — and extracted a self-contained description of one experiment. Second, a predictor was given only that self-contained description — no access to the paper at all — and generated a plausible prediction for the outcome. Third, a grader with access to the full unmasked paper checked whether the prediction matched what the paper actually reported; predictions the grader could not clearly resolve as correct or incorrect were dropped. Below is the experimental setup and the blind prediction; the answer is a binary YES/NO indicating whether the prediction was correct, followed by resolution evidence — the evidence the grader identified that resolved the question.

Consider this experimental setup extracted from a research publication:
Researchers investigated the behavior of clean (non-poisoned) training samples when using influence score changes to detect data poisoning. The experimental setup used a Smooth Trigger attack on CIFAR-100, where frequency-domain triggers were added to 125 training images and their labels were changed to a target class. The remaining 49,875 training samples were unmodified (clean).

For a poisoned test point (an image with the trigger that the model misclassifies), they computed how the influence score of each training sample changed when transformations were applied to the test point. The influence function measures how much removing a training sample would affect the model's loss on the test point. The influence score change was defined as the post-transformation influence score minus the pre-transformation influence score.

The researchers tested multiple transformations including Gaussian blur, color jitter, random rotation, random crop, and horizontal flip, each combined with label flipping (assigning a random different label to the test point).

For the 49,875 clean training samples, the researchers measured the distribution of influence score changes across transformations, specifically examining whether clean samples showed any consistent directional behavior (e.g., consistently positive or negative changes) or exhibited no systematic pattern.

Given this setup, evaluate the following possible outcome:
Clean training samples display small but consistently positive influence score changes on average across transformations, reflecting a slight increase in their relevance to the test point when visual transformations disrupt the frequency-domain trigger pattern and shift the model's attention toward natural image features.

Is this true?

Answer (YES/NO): NO